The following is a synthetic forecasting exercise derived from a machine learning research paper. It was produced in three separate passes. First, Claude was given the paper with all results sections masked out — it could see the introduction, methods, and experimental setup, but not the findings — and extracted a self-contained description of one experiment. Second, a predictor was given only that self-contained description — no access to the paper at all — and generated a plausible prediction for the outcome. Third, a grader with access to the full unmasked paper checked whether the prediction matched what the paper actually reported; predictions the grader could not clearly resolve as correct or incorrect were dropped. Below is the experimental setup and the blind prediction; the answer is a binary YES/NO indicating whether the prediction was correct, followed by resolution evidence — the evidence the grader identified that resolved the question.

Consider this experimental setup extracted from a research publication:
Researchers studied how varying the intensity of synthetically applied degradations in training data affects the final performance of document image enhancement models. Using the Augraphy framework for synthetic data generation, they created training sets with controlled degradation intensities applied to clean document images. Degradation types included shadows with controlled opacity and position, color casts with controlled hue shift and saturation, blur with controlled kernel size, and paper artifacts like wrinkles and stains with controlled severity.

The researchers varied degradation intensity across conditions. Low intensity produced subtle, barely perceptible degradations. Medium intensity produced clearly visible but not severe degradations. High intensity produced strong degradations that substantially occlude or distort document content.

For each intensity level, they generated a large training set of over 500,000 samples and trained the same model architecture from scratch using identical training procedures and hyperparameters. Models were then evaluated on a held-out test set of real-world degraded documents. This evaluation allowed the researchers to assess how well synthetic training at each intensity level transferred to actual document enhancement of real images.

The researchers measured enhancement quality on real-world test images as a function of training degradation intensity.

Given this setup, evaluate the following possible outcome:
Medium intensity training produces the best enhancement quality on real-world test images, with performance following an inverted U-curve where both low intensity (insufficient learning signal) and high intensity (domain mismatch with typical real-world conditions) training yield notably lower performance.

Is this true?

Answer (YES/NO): YES